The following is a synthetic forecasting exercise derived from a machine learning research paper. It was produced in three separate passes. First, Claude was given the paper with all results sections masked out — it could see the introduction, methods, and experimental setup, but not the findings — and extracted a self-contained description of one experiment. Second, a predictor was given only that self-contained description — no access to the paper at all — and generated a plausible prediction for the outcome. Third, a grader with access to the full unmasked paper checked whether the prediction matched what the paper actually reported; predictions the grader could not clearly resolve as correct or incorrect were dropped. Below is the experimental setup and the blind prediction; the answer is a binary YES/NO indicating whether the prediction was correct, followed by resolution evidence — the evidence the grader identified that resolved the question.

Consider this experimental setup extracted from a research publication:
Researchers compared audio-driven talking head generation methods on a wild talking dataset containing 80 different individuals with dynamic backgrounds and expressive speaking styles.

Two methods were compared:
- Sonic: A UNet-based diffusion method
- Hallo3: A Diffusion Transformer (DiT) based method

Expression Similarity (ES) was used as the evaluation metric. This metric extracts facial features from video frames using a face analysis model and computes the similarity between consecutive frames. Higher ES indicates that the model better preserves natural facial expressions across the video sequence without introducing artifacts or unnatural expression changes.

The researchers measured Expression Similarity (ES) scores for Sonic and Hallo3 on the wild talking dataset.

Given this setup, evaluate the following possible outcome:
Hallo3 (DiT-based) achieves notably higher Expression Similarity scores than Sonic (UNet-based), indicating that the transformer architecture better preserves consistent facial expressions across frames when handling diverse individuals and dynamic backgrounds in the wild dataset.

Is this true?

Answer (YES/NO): NO